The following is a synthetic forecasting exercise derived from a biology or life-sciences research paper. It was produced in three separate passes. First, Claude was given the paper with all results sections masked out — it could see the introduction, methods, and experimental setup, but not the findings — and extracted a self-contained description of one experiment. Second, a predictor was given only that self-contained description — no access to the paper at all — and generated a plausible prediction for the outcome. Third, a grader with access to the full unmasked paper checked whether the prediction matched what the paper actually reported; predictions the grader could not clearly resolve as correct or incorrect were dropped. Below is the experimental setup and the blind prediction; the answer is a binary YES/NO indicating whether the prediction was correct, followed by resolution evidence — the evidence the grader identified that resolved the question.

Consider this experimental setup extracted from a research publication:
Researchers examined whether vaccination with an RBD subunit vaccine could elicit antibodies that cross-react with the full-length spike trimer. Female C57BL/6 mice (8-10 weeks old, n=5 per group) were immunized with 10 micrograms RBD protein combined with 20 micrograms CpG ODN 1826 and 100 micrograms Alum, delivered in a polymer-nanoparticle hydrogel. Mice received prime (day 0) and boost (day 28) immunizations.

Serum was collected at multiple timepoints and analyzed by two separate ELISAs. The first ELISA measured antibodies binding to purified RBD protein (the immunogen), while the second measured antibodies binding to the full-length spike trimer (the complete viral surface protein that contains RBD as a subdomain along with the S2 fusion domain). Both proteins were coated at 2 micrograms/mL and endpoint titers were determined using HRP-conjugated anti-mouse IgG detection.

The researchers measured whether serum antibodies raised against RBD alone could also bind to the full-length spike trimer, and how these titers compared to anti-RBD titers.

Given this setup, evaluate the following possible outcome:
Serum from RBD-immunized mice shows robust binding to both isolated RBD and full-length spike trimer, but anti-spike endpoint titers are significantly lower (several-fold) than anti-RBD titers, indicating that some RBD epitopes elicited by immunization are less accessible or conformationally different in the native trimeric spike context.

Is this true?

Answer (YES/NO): NO